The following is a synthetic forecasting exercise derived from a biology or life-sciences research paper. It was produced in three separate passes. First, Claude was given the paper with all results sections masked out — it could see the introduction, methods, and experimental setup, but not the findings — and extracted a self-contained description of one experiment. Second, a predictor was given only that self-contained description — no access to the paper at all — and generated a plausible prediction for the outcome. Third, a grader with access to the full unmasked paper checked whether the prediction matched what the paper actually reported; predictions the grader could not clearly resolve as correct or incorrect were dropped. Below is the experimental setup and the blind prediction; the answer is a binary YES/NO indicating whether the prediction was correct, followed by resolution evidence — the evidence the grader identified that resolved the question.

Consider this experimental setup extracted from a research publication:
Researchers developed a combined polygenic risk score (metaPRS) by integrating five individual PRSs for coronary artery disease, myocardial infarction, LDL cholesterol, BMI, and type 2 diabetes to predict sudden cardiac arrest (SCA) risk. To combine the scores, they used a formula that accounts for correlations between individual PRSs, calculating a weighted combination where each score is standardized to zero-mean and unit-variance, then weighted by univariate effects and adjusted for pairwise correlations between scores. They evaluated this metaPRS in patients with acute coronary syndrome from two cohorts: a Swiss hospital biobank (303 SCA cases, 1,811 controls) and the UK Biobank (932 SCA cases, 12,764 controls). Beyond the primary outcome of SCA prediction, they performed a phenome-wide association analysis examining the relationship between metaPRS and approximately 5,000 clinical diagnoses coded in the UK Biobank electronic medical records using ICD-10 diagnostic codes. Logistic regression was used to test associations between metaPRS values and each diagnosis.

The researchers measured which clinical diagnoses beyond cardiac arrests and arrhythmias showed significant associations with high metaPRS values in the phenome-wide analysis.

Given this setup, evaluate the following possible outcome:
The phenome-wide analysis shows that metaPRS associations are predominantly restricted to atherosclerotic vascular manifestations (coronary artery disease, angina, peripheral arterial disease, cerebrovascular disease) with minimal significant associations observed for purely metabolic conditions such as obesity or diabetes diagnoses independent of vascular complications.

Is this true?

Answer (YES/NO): NO